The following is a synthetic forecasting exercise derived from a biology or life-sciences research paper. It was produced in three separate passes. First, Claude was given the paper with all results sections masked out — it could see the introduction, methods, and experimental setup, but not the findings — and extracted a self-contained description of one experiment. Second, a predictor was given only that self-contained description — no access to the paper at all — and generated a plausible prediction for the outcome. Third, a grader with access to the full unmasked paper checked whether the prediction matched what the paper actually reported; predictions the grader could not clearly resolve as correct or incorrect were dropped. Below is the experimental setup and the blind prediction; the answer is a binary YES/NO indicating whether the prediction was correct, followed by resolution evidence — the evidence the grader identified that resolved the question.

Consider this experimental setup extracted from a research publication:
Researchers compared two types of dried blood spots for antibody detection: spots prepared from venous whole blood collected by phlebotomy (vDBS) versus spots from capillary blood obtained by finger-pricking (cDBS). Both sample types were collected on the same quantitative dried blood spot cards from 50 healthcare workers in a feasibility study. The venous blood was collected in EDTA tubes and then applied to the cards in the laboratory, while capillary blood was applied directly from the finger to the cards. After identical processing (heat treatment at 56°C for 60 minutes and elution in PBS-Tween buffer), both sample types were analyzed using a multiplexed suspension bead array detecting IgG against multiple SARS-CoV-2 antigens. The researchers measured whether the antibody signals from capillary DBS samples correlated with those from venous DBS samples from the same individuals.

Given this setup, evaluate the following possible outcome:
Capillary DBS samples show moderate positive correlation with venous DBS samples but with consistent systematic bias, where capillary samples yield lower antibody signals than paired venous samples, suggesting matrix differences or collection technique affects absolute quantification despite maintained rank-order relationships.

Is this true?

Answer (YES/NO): NO